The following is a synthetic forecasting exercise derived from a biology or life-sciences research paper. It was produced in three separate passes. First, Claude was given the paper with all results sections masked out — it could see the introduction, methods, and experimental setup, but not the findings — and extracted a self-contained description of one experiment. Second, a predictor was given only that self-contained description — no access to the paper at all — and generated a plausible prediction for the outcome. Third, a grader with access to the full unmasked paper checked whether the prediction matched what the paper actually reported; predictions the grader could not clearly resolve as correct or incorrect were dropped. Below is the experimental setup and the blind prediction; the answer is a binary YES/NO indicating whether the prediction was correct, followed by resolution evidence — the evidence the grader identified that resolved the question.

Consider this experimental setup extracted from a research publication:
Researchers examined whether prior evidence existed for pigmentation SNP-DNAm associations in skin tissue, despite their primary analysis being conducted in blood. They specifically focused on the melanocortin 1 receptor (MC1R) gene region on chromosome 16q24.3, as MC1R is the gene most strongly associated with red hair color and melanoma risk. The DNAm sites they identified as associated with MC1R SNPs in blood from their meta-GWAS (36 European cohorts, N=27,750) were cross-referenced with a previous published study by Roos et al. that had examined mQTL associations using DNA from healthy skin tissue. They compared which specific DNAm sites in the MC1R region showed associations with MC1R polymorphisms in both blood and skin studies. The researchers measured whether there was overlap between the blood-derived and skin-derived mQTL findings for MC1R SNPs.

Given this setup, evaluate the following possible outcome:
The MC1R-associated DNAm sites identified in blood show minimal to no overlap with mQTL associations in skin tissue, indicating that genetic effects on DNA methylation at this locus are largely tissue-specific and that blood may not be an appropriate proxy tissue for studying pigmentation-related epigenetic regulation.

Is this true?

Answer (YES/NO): NO